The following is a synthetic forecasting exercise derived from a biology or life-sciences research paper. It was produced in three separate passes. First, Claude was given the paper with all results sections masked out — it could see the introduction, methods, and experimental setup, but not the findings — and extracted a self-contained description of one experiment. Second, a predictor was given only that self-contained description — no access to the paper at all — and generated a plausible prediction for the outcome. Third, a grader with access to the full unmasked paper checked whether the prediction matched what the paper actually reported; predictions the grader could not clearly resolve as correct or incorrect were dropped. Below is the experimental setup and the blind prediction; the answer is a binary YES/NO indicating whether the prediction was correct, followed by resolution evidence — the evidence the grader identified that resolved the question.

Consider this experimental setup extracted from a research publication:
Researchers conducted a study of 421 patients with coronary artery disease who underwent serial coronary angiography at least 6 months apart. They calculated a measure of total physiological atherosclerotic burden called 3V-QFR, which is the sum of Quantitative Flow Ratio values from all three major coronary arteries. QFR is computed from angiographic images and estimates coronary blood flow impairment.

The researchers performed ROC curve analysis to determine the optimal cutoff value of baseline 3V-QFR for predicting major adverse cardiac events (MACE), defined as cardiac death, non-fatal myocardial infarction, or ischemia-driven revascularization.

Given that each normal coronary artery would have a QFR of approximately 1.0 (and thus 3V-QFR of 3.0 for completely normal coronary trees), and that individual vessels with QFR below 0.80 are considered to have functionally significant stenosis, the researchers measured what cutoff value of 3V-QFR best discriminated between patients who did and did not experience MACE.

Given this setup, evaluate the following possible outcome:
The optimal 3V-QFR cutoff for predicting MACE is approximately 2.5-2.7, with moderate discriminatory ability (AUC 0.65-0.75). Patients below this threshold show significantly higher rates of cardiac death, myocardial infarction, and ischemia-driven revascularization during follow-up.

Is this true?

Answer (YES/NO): NO